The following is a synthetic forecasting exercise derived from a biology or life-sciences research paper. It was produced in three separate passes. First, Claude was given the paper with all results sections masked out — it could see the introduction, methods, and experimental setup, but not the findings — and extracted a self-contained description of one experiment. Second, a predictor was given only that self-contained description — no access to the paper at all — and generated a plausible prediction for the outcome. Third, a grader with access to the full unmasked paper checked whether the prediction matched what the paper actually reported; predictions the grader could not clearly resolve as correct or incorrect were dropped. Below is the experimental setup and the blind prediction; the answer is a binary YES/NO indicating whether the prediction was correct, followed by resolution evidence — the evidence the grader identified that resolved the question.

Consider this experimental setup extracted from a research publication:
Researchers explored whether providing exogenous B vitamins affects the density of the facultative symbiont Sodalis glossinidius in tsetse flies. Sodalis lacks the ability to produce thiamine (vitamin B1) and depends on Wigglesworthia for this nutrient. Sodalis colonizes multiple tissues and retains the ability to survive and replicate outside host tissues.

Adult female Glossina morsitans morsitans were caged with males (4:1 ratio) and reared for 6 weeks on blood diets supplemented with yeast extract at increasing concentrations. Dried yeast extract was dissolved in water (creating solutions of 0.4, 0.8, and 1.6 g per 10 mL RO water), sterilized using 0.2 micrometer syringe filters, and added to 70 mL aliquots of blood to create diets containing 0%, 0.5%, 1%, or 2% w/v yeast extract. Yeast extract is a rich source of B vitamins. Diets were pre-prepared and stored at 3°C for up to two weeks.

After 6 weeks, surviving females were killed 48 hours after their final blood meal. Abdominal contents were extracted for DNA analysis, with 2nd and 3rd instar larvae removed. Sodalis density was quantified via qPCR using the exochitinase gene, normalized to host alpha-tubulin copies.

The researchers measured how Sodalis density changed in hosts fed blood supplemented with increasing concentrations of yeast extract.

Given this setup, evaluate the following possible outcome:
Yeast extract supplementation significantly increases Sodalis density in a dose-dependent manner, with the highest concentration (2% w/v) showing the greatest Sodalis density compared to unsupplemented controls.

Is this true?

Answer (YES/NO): NO